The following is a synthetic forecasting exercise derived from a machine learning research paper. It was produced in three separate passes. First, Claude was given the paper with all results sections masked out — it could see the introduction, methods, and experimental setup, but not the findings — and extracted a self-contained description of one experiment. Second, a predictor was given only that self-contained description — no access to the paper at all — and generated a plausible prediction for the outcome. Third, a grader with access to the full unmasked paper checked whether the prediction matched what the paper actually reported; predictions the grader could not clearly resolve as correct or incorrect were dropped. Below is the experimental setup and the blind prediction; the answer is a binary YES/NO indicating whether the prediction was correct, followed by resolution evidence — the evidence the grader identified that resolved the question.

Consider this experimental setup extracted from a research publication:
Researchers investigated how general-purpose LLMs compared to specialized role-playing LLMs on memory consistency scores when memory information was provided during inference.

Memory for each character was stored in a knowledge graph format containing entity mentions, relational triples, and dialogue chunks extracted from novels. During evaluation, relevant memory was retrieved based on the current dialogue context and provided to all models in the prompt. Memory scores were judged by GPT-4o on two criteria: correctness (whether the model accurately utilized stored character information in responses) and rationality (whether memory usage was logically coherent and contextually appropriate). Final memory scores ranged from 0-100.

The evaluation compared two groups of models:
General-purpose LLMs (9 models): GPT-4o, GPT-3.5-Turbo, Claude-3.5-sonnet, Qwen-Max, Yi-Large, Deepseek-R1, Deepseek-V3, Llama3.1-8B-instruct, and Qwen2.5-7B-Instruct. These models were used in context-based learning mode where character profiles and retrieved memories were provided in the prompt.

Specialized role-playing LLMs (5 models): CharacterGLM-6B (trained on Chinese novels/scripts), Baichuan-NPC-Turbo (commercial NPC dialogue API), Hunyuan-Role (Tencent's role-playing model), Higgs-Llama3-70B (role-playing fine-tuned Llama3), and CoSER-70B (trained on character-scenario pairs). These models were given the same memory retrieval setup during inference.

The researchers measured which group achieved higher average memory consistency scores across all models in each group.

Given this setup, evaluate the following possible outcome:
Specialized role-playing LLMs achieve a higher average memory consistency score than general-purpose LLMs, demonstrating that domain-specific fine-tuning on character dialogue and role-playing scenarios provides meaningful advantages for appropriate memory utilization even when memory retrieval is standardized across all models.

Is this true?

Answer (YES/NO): NO